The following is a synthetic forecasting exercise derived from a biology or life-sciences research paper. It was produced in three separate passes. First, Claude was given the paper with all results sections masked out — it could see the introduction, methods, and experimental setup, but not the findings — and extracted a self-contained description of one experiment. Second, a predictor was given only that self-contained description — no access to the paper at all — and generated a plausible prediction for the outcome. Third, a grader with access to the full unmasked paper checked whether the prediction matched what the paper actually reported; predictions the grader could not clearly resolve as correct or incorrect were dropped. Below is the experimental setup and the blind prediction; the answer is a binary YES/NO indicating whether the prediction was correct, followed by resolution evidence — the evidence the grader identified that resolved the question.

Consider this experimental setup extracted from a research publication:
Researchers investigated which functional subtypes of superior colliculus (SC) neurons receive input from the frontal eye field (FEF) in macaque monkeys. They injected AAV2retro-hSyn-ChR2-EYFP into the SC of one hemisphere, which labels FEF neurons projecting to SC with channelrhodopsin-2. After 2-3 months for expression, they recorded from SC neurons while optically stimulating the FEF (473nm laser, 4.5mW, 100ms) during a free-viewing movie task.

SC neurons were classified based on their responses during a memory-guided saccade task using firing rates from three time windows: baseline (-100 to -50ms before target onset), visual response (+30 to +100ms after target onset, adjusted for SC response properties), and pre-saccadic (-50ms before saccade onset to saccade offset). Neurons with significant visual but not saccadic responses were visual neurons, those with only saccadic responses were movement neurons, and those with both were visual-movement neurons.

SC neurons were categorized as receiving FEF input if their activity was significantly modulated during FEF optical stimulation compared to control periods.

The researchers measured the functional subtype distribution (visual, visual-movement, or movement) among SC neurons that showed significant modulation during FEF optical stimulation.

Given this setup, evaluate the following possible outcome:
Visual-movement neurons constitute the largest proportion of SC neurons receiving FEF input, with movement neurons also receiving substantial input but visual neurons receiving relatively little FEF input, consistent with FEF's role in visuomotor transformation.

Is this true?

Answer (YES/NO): YES